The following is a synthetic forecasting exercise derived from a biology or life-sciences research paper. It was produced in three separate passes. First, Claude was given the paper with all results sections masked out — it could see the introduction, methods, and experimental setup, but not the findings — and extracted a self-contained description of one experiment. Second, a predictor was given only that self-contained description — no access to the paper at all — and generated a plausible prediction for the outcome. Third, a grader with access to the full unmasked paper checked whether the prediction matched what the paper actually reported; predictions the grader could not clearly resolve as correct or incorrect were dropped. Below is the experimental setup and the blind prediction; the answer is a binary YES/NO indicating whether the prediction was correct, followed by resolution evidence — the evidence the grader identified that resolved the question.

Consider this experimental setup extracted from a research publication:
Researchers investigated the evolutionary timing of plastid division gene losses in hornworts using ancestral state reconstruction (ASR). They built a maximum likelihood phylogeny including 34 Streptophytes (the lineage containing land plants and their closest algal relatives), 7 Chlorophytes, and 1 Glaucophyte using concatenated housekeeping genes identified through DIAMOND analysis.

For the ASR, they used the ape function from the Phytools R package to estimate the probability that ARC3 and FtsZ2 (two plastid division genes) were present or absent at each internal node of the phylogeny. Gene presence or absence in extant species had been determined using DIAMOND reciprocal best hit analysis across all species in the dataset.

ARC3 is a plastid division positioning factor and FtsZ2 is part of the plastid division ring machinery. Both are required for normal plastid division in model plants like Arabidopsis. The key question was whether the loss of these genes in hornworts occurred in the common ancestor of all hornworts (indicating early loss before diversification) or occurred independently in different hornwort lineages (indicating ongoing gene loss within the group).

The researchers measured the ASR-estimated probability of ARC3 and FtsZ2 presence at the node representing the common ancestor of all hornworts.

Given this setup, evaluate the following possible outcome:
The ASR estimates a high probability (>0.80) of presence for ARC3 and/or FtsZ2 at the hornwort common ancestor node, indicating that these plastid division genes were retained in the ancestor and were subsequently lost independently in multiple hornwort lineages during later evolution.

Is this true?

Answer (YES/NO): NO